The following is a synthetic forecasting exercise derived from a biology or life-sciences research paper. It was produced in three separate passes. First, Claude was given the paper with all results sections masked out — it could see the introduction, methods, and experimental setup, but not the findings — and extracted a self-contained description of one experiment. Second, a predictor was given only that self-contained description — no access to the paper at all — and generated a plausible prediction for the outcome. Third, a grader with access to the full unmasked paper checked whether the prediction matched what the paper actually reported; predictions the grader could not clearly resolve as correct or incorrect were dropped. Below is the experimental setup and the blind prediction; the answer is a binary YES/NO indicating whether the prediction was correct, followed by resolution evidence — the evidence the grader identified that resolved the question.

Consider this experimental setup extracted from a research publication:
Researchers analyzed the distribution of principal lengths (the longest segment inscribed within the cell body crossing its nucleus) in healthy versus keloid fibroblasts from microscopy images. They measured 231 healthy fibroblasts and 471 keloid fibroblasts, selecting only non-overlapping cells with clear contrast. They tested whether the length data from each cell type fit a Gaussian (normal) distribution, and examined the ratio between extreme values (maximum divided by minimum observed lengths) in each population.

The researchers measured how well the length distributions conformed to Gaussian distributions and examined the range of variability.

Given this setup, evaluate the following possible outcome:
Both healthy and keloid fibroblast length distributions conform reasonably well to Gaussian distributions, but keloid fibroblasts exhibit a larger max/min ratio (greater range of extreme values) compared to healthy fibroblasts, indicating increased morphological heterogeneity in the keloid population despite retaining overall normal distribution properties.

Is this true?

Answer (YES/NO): YES